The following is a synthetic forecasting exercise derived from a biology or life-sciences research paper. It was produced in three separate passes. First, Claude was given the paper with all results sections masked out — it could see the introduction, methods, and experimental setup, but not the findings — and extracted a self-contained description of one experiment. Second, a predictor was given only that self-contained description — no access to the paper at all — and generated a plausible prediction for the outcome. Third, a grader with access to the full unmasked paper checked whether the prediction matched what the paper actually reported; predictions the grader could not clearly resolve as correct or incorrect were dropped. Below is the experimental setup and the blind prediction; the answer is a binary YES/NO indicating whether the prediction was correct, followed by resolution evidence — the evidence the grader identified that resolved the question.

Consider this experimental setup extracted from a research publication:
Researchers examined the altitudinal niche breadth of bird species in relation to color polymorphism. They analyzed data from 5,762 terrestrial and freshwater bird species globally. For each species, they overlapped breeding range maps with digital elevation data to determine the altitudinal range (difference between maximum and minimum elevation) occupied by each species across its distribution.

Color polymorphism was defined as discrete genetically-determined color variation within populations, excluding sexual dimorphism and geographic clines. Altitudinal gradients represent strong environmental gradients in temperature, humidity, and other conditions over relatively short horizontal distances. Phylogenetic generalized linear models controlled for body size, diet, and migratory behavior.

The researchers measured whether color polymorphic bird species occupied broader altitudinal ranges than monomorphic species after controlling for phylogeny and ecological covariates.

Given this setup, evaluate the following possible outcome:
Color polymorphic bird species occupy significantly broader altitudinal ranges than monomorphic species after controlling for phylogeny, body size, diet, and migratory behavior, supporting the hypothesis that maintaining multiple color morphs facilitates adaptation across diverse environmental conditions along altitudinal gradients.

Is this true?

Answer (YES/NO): YES